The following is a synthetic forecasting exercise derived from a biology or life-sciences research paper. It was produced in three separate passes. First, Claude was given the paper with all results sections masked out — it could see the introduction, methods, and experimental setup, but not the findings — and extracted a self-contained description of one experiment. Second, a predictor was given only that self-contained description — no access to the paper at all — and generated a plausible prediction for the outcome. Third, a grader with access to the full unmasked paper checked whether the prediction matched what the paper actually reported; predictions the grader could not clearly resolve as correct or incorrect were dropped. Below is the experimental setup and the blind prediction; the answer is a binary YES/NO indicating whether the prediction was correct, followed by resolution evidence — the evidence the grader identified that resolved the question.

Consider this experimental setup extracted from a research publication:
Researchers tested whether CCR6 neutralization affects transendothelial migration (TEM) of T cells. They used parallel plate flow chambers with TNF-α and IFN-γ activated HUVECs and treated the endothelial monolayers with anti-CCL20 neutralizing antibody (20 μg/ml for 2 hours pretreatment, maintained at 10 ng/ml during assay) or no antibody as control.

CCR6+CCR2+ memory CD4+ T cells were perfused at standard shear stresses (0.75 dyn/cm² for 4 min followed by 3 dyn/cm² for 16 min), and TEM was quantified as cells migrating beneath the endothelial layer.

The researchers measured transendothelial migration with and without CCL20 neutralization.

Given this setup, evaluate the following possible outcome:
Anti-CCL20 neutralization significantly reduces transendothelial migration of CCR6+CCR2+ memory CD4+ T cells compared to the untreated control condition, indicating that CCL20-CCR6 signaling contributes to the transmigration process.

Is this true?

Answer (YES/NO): NO